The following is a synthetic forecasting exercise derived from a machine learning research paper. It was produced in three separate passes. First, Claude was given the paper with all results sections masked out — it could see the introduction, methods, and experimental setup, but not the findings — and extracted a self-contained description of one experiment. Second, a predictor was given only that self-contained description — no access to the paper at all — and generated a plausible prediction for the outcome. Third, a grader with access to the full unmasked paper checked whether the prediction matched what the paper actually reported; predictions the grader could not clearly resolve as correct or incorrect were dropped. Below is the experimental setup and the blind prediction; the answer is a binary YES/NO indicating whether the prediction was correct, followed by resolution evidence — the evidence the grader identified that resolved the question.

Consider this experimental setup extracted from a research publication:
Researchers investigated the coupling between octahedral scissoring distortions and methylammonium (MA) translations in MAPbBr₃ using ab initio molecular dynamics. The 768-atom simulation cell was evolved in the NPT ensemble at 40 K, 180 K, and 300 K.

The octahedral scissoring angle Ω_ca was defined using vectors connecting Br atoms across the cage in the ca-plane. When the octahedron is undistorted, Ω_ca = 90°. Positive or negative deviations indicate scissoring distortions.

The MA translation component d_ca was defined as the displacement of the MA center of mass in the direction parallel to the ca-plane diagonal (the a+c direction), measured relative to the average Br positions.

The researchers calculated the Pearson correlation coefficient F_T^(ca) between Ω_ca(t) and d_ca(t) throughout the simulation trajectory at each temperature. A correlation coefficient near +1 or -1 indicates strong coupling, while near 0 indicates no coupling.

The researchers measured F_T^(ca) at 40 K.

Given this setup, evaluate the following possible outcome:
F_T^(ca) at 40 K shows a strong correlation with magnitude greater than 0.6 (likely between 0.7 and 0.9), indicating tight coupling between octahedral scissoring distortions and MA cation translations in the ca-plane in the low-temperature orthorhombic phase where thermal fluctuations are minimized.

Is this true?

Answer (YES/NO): NO